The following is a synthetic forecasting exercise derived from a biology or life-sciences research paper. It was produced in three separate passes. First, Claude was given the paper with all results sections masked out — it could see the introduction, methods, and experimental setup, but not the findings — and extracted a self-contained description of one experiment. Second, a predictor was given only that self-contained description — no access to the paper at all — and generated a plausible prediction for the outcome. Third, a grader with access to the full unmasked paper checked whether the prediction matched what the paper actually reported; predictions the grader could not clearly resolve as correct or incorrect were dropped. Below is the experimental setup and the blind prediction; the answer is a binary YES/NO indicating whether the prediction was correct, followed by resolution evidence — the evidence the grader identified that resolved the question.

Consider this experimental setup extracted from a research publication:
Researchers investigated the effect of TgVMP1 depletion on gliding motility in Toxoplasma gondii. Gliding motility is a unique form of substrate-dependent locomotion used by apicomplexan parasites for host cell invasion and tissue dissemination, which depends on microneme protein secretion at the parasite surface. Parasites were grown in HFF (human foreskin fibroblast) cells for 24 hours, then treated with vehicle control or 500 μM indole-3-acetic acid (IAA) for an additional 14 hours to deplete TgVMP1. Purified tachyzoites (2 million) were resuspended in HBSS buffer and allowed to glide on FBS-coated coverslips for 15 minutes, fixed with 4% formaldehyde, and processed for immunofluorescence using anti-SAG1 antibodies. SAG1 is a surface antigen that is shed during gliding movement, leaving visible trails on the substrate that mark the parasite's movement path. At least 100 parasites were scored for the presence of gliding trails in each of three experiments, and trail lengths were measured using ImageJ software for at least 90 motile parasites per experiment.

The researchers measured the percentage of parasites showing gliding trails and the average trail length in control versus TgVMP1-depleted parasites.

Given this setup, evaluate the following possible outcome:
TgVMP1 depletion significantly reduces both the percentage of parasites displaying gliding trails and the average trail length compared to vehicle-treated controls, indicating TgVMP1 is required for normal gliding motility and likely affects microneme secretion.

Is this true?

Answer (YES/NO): YES